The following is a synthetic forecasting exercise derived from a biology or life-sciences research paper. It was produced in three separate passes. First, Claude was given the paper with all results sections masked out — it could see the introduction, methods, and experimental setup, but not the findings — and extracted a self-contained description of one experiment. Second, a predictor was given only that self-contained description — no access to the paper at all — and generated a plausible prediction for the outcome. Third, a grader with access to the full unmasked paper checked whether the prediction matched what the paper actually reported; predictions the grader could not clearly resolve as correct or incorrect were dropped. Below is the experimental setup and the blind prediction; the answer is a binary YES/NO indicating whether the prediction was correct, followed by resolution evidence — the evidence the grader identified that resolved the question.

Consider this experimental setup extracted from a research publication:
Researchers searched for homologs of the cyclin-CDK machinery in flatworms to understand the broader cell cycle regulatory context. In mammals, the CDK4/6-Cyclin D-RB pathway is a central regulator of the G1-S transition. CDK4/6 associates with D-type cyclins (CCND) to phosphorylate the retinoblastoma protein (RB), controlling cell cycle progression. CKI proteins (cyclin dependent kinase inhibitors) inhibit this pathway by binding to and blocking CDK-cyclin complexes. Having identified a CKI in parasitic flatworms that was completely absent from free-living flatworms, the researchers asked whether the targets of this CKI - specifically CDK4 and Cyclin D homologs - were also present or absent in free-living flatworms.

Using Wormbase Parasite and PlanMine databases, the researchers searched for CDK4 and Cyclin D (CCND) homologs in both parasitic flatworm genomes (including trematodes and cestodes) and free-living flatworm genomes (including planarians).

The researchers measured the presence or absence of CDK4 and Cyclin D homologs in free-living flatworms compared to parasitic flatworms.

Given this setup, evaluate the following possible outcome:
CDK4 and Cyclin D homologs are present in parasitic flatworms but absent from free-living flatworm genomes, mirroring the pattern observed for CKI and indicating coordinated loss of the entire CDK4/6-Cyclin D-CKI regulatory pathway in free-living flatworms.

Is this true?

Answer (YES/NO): NO